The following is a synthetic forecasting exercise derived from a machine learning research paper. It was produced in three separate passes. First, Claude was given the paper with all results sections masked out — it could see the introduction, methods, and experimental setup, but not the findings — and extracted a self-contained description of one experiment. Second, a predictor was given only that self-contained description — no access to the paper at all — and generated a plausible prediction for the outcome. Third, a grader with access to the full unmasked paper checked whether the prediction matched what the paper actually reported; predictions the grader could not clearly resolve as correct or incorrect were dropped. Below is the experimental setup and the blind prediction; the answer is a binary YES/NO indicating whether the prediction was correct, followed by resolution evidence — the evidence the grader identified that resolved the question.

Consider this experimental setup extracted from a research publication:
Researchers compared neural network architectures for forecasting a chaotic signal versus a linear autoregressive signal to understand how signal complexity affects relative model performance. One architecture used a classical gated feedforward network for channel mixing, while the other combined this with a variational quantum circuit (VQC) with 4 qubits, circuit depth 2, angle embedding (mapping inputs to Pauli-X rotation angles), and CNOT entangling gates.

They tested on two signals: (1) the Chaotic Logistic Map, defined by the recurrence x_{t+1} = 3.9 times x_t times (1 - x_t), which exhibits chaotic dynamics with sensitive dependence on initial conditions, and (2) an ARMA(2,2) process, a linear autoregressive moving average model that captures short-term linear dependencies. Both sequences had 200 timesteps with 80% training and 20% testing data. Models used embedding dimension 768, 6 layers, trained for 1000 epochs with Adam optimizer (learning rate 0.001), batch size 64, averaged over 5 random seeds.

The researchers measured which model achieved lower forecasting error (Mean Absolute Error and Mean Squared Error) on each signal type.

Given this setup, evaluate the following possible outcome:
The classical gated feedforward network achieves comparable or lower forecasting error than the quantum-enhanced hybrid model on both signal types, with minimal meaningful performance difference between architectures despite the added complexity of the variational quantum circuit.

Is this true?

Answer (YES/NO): NO